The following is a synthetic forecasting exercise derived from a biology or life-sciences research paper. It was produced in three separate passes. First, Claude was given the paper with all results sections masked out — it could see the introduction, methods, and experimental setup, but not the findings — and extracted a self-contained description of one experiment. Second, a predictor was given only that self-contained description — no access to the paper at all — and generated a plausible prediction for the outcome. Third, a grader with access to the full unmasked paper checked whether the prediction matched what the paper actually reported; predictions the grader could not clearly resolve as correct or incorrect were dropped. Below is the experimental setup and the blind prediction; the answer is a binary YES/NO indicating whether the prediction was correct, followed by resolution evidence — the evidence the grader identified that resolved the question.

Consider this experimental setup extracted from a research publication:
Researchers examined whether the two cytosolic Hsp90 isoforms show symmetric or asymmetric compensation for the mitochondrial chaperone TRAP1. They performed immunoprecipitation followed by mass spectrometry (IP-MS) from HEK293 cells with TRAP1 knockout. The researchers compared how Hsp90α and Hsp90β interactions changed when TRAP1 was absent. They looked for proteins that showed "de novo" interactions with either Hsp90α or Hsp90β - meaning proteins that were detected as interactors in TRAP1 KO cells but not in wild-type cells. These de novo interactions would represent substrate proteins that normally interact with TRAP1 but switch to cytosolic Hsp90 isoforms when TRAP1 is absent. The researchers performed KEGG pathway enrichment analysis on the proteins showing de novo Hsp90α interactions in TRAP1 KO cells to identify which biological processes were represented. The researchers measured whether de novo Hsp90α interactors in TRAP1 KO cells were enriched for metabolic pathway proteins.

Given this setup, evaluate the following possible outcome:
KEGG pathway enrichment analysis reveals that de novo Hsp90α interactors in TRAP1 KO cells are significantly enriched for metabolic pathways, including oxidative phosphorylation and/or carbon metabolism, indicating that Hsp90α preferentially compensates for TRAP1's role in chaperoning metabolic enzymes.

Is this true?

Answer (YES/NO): YES